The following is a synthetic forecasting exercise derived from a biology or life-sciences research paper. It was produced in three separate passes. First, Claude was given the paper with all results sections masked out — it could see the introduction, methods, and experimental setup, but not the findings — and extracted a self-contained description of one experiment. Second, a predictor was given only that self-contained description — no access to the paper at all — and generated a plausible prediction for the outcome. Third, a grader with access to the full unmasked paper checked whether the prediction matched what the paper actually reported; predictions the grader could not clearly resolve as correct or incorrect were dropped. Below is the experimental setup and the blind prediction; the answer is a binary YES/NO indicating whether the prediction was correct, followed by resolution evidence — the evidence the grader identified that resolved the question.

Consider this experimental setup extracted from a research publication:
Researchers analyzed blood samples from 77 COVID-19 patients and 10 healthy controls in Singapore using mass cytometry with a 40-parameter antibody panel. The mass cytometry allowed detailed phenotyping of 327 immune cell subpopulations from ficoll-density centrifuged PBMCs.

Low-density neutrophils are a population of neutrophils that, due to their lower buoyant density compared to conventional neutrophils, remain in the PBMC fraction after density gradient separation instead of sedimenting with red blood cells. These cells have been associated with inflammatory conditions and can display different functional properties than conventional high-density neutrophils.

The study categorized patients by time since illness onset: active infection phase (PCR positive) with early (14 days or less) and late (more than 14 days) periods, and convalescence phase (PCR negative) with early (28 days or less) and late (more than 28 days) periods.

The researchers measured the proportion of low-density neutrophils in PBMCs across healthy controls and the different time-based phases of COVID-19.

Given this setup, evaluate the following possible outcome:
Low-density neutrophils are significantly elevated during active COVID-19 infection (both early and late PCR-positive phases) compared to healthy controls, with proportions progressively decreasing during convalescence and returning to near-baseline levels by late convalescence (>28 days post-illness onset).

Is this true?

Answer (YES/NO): NO